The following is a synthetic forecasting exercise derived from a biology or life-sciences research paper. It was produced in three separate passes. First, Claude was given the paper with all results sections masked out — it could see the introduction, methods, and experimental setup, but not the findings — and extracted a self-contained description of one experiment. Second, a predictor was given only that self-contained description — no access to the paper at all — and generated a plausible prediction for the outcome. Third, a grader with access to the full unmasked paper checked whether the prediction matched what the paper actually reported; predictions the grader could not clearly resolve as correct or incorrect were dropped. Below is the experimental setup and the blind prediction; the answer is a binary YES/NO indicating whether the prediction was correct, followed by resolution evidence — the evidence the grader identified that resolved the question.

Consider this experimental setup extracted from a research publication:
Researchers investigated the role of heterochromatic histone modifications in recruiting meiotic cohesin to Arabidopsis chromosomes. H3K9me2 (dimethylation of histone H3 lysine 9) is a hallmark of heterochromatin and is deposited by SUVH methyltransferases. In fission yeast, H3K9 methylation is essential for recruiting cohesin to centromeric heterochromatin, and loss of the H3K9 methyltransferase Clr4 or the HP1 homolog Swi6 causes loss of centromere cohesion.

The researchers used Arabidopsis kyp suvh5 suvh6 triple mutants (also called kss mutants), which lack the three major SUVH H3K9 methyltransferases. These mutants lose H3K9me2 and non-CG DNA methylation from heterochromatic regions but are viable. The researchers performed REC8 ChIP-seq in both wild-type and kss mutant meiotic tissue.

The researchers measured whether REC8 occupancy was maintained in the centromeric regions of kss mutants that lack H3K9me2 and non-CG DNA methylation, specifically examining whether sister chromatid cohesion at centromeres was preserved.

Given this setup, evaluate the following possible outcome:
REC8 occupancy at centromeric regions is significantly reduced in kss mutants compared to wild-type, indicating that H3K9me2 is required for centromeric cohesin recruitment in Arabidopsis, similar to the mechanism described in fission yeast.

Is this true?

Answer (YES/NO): NO